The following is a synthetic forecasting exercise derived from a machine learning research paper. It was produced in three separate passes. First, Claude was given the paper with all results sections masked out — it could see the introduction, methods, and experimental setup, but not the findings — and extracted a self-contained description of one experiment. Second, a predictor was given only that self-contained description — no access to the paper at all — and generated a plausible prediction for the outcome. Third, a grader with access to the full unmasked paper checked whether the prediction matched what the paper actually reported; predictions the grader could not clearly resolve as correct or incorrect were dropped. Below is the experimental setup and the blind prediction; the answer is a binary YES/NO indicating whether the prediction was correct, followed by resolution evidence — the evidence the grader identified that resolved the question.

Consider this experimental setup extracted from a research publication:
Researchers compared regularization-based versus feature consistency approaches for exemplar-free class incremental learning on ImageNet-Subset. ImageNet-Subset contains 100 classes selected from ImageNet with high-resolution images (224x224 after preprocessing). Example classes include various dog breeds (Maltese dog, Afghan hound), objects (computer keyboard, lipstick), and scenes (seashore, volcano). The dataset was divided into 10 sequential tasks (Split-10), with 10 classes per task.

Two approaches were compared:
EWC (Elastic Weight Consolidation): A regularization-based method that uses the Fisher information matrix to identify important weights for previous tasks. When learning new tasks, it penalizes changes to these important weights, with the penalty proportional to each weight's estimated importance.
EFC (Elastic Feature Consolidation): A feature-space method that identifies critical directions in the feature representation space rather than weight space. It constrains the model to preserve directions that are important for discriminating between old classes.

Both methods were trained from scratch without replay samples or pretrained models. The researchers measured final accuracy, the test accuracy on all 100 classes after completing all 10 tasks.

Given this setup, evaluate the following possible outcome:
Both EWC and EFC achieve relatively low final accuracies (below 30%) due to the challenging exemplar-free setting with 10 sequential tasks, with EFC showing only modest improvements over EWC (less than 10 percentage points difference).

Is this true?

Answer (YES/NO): NO